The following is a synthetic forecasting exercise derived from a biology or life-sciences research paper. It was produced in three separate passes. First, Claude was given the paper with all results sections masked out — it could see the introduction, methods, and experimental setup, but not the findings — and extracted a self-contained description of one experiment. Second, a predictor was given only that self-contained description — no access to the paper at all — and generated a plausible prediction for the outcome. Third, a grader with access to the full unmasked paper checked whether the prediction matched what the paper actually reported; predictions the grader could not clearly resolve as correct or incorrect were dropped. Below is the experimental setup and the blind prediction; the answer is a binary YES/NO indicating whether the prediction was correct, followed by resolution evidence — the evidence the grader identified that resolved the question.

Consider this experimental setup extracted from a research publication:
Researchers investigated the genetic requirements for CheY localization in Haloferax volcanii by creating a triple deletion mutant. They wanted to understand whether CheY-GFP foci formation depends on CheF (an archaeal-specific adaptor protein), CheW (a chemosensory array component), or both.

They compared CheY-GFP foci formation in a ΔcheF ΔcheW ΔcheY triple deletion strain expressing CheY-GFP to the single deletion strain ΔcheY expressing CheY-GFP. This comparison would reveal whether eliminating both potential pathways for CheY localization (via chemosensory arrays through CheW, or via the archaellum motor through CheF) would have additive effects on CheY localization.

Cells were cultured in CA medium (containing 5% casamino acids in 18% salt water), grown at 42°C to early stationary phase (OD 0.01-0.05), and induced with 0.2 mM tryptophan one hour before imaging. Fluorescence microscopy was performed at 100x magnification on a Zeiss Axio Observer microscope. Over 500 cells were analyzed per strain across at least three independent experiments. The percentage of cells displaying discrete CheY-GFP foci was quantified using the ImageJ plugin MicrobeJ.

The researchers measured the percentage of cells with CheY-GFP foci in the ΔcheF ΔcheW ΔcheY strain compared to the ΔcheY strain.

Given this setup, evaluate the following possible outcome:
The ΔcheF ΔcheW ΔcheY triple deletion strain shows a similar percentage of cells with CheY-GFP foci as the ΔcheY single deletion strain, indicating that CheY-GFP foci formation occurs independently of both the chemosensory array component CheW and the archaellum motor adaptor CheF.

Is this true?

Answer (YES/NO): NO